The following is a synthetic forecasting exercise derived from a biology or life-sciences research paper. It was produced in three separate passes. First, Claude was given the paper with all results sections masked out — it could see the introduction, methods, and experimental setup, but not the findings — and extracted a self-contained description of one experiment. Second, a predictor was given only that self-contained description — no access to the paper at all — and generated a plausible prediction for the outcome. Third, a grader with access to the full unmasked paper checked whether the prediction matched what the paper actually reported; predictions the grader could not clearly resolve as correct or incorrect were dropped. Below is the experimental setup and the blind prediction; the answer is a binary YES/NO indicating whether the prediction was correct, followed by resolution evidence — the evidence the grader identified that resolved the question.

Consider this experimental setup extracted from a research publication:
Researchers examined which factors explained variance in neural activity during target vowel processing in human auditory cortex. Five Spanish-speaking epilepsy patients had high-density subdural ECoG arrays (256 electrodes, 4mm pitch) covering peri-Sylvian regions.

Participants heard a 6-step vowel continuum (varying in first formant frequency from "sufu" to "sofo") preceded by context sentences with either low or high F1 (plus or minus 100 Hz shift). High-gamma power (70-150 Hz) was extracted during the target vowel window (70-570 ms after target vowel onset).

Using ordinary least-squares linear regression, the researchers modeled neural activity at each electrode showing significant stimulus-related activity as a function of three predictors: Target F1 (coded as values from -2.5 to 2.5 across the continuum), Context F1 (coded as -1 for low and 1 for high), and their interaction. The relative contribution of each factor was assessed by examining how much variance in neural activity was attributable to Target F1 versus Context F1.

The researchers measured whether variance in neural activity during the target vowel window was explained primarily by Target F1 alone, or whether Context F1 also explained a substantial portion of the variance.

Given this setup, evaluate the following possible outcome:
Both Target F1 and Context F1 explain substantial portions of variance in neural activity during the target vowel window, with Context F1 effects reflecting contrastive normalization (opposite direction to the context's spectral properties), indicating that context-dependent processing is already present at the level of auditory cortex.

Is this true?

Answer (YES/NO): YES